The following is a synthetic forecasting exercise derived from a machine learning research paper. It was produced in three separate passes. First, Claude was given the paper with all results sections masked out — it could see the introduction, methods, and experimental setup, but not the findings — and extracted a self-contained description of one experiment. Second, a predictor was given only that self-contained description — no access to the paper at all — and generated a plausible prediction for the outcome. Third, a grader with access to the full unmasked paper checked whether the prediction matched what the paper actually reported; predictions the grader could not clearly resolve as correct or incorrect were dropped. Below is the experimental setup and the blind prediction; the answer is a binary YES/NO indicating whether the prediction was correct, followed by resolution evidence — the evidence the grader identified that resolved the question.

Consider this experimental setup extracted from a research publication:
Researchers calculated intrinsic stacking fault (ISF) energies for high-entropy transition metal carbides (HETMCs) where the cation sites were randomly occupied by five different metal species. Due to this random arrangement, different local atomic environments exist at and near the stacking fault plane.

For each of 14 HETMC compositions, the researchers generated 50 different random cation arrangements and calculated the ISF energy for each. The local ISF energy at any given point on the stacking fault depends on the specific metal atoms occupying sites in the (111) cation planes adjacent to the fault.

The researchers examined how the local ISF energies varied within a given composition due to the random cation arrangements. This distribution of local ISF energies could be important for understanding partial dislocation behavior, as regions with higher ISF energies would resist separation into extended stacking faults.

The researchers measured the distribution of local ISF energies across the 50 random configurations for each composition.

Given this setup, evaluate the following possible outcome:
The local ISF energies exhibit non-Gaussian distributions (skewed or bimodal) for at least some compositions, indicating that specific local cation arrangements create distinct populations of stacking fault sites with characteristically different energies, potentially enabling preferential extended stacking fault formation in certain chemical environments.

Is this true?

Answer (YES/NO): YES